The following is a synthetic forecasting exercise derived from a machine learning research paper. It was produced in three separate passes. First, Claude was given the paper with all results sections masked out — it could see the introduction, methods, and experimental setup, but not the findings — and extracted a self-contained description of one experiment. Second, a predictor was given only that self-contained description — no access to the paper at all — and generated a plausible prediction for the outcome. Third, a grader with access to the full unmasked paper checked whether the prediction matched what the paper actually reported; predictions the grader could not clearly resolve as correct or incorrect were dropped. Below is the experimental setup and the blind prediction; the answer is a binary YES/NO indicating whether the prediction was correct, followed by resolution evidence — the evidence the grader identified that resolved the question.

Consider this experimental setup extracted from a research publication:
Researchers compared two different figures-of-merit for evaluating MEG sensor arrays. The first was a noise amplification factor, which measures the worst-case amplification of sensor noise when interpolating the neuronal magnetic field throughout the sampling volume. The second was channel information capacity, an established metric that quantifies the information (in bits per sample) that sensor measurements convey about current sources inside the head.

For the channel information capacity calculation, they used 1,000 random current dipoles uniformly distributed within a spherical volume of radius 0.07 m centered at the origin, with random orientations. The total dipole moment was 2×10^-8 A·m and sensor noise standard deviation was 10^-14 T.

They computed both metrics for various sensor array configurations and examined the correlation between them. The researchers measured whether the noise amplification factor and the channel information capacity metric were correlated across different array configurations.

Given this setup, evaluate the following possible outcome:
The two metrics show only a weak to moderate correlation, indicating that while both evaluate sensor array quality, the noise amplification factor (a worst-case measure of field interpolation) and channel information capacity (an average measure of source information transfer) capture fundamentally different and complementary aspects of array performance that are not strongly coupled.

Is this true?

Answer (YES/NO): YES